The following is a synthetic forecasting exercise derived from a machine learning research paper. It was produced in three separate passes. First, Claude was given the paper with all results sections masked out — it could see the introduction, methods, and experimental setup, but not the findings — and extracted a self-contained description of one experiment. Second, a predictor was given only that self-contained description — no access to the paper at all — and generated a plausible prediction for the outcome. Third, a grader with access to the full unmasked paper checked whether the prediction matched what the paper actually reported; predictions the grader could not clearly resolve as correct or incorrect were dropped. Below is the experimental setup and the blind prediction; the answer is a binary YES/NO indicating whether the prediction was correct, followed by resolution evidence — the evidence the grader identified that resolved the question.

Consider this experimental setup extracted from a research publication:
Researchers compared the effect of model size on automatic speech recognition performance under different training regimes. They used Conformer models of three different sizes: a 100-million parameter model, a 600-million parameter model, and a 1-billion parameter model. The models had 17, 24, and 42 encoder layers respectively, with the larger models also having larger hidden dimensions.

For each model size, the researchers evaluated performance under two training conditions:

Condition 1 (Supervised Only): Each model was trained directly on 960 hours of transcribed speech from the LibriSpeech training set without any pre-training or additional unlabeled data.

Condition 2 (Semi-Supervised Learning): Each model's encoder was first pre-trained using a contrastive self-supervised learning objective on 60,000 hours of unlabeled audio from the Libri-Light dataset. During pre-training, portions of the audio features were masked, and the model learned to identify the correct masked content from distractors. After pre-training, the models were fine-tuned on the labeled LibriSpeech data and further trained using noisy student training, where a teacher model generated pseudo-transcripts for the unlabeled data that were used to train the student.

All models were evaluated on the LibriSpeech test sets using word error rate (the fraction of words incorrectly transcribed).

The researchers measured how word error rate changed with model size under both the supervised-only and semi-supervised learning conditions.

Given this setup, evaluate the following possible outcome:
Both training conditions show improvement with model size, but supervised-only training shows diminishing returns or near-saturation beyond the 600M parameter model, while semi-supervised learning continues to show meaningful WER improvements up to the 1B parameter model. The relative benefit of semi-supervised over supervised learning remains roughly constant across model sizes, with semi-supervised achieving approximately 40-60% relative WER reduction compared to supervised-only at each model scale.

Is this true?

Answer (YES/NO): NO